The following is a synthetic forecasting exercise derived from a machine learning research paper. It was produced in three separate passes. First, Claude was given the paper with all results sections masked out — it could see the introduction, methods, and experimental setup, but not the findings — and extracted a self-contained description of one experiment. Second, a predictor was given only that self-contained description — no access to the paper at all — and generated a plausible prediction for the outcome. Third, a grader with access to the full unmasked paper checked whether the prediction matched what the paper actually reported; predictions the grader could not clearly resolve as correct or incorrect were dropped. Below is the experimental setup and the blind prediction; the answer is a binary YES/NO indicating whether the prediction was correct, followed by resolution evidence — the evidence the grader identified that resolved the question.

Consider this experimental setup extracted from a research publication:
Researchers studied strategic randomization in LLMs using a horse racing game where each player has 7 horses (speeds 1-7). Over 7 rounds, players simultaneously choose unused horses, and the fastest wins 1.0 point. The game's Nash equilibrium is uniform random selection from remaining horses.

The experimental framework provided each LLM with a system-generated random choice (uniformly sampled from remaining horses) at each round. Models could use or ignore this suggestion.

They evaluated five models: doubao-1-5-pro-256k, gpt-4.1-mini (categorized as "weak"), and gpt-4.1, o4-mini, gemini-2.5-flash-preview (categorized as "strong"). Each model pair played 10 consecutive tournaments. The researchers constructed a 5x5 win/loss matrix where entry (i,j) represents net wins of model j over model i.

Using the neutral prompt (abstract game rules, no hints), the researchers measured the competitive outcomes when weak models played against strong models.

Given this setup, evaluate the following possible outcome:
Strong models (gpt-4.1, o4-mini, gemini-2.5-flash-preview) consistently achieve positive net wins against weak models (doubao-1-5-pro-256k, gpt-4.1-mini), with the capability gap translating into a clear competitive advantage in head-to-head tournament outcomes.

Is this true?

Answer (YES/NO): YES